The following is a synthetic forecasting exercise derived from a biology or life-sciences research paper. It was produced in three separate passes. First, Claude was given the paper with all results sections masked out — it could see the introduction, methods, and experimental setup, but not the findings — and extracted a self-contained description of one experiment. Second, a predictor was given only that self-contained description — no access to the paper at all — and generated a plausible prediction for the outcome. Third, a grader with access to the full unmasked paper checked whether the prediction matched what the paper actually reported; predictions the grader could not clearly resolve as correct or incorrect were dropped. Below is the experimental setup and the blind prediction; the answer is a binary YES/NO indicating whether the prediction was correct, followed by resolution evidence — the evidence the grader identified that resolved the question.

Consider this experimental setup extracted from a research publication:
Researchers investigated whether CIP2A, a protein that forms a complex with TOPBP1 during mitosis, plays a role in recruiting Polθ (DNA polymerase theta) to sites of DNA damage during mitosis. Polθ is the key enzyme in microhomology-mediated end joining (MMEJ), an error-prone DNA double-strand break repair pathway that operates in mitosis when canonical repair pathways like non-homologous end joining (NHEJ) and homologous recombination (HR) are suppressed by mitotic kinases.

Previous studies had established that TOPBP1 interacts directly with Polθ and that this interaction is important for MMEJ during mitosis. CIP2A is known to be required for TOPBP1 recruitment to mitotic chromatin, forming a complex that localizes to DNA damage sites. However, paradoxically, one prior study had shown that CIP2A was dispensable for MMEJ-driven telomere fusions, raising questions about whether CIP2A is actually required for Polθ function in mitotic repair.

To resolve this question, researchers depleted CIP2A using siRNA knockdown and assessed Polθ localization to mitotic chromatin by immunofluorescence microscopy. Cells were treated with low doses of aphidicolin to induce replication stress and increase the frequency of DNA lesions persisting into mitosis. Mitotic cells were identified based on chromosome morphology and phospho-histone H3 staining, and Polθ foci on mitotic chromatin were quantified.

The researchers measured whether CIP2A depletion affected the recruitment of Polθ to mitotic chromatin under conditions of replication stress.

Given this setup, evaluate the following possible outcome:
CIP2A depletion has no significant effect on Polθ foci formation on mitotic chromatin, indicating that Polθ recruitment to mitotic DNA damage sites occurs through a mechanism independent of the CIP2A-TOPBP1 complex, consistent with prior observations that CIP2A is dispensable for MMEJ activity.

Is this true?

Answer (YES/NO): NO